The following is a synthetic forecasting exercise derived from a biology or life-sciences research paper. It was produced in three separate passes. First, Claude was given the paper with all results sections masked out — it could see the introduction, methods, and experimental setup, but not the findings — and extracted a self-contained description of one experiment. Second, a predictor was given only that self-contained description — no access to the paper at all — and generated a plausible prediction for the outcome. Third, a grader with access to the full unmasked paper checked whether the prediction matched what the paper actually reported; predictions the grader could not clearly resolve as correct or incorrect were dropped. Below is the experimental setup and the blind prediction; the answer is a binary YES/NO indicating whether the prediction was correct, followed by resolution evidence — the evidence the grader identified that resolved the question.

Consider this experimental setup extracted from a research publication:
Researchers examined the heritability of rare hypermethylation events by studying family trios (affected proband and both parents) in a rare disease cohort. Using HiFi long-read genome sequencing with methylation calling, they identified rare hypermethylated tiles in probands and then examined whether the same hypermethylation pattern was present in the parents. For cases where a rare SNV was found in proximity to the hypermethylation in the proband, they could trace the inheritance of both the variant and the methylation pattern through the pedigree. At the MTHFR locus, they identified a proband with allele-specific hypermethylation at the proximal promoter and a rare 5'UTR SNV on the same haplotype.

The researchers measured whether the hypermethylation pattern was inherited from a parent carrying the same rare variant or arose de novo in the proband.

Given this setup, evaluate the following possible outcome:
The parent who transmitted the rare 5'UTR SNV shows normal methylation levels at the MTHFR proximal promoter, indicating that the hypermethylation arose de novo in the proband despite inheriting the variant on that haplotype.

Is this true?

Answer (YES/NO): NO